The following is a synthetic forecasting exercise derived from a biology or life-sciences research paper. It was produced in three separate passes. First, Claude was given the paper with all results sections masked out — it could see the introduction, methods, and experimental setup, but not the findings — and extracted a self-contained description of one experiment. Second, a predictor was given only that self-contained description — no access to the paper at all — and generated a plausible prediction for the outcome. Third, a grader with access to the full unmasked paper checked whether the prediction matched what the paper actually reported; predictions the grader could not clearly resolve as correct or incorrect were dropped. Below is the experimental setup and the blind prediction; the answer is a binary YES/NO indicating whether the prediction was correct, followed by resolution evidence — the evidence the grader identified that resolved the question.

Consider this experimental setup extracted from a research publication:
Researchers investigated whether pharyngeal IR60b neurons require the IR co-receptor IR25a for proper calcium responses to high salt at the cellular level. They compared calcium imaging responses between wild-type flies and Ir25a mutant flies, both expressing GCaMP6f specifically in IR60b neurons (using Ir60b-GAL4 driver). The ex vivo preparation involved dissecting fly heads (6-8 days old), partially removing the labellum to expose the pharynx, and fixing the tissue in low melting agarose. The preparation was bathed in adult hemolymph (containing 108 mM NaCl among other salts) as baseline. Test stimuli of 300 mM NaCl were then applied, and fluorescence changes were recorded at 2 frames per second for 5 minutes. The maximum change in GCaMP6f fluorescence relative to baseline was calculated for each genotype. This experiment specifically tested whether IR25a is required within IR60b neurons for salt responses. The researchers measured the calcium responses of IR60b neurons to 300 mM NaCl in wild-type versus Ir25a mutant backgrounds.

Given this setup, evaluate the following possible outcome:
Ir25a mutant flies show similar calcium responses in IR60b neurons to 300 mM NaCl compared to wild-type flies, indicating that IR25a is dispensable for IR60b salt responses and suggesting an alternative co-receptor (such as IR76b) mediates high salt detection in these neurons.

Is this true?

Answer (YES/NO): NO